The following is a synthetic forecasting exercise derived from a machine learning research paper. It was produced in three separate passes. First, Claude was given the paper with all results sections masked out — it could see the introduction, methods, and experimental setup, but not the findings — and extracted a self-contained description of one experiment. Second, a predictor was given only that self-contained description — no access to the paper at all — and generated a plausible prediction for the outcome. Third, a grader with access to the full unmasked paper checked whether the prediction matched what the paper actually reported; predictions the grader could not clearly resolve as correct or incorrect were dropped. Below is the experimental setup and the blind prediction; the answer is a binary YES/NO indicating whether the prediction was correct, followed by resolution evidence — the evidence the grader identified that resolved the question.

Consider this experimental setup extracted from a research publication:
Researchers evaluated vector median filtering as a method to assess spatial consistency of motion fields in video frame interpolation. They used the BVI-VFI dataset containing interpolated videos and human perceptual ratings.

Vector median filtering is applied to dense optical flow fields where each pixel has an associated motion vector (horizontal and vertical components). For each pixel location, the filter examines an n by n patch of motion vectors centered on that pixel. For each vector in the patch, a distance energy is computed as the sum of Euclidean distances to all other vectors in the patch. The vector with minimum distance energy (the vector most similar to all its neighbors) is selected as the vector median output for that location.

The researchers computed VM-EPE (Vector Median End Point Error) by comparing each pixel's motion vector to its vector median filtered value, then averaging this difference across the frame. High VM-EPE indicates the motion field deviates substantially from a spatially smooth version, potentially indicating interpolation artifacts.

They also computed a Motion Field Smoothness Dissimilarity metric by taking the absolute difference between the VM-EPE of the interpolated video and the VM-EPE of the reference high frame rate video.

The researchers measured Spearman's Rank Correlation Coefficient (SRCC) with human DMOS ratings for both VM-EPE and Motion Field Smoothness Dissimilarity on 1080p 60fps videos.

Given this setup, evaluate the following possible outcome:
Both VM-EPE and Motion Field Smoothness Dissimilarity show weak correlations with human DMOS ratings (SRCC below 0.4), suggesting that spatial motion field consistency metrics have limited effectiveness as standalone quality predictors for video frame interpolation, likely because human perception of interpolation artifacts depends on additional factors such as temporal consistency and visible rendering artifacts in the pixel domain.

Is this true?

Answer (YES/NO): NO